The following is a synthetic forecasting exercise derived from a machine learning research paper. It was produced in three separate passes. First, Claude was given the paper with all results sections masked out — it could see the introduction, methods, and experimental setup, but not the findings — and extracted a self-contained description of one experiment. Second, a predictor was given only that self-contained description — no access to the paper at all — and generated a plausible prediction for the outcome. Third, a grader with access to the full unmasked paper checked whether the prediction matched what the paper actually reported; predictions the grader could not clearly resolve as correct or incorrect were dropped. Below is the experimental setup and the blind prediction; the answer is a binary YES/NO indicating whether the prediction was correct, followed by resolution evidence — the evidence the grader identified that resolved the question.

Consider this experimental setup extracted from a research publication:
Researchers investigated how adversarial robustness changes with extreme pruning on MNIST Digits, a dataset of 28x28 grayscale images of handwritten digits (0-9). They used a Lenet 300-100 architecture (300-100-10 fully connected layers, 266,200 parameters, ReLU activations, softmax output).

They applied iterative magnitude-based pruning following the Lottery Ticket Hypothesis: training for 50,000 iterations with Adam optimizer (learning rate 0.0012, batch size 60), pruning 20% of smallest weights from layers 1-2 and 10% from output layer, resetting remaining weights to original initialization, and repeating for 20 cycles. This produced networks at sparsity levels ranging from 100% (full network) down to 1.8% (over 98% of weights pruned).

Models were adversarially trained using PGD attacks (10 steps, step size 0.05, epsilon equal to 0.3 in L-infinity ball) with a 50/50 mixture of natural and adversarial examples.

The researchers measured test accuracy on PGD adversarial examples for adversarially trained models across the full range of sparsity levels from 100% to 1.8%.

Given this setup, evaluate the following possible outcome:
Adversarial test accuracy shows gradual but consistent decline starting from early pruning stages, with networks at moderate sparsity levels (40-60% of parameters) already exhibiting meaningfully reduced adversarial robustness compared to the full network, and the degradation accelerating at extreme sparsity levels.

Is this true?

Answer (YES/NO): NO